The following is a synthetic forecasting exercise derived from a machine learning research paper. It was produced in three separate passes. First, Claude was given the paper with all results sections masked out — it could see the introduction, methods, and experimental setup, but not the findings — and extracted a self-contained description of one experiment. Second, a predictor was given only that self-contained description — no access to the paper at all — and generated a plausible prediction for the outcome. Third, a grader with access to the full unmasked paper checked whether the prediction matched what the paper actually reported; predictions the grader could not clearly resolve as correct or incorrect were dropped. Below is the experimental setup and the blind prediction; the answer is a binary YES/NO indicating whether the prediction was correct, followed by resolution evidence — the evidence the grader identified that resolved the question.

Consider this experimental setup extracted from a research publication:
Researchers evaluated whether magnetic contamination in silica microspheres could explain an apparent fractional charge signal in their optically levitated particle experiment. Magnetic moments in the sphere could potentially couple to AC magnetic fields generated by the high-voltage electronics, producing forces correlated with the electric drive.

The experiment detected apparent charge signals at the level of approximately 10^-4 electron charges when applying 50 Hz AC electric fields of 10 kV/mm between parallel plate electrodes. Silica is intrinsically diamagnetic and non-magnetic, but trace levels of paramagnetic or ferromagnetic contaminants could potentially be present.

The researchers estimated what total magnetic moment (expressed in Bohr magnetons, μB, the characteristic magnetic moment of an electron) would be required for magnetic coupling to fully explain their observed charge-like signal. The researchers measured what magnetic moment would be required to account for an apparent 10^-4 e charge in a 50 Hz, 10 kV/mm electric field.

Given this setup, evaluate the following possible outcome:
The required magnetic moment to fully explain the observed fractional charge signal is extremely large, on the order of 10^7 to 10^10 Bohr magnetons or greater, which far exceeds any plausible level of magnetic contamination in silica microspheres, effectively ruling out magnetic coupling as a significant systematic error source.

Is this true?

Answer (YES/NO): NO